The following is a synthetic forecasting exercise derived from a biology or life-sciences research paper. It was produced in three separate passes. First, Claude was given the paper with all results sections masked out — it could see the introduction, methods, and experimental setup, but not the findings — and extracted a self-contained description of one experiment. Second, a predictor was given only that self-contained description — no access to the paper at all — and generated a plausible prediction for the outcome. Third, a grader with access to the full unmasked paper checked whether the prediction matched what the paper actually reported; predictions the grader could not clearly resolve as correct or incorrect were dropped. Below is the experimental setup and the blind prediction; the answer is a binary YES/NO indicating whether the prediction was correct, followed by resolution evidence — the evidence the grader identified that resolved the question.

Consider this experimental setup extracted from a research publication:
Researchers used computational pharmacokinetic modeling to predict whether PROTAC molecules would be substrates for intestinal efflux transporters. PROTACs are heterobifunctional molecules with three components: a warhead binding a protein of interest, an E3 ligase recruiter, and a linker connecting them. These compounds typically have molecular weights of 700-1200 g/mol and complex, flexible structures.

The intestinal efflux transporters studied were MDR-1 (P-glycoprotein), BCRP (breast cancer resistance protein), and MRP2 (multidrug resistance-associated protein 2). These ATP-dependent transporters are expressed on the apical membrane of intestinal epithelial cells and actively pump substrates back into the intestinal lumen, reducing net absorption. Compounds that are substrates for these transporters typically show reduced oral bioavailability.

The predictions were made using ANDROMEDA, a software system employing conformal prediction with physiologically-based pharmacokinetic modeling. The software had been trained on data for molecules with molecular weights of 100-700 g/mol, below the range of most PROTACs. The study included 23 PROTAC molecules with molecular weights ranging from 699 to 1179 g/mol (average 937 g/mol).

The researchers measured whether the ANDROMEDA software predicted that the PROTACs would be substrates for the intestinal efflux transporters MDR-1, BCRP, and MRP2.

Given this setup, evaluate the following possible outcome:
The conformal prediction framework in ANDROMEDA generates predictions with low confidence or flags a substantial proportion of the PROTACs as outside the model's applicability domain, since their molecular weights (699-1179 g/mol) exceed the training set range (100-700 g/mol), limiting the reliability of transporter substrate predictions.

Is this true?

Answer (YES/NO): NO